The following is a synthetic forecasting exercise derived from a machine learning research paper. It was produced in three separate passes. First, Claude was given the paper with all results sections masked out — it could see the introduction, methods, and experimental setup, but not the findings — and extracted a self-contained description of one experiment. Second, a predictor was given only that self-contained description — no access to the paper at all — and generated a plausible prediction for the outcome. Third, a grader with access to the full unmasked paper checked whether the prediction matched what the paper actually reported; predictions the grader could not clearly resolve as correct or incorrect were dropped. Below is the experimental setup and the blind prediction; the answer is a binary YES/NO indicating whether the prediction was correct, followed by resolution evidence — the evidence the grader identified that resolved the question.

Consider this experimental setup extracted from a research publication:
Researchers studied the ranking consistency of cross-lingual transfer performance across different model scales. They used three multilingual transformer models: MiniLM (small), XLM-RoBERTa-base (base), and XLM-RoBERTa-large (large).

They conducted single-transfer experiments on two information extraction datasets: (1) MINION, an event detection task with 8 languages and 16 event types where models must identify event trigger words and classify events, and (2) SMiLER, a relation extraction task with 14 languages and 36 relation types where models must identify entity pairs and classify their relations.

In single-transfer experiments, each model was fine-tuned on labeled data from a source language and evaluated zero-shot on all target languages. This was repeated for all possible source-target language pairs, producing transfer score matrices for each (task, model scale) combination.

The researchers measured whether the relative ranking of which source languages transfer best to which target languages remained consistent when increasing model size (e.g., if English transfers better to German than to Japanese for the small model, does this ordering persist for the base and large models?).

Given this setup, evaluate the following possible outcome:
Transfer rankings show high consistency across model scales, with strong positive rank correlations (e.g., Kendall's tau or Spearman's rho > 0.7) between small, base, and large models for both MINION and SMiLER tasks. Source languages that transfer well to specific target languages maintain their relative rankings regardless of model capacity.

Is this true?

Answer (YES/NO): YES